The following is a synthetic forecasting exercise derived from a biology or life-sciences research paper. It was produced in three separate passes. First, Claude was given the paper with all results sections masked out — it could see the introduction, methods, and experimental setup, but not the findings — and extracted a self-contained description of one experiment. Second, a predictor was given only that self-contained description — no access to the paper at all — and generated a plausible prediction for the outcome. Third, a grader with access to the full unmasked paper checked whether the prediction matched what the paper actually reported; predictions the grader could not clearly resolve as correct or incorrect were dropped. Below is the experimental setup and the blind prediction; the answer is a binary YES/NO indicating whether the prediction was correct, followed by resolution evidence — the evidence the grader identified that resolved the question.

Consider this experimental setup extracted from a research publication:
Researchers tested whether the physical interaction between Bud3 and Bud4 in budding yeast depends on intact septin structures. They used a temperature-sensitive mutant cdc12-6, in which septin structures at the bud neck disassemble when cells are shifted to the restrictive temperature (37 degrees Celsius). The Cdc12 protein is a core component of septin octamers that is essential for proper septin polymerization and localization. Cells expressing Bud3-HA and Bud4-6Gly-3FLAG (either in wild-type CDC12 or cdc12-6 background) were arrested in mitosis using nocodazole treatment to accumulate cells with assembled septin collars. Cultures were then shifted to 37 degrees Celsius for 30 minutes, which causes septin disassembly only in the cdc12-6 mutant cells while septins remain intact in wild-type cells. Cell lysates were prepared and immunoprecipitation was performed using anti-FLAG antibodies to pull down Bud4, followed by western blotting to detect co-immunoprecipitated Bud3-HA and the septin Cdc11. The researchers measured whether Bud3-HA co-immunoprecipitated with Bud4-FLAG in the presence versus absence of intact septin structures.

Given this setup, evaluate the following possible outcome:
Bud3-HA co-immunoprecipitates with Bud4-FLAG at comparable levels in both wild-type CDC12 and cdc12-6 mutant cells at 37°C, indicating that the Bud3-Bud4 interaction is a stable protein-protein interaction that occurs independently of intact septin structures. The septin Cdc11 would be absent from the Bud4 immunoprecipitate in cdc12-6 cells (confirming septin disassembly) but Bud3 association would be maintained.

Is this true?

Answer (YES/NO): NO